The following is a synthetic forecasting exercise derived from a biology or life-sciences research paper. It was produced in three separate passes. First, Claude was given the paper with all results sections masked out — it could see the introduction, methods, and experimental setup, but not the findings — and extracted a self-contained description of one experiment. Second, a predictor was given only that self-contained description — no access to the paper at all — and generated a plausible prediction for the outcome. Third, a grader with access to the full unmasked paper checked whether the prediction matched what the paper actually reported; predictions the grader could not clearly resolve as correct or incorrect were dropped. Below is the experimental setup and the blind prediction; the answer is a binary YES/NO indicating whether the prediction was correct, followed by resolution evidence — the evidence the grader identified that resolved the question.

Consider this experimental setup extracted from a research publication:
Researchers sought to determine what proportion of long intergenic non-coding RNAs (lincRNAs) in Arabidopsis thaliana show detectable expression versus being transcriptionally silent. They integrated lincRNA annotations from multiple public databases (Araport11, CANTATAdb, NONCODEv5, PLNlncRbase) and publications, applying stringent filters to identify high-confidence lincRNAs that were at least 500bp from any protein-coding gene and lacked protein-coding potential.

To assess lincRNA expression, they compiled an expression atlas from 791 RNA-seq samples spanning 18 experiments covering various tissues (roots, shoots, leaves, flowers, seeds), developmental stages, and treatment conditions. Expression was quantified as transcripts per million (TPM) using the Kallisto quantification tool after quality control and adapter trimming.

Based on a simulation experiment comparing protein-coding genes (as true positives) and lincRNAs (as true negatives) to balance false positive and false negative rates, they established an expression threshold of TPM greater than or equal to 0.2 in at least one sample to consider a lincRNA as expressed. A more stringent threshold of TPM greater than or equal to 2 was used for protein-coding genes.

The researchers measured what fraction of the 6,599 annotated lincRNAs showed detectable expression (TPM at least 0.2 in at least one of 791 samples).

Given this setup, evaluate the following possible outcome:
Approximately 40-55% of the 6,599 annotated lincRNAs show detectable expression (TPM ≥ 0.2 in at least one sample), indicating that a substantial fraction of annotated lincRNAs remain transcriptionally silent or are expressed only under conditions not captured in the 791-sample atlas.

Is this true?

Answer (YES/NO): NO